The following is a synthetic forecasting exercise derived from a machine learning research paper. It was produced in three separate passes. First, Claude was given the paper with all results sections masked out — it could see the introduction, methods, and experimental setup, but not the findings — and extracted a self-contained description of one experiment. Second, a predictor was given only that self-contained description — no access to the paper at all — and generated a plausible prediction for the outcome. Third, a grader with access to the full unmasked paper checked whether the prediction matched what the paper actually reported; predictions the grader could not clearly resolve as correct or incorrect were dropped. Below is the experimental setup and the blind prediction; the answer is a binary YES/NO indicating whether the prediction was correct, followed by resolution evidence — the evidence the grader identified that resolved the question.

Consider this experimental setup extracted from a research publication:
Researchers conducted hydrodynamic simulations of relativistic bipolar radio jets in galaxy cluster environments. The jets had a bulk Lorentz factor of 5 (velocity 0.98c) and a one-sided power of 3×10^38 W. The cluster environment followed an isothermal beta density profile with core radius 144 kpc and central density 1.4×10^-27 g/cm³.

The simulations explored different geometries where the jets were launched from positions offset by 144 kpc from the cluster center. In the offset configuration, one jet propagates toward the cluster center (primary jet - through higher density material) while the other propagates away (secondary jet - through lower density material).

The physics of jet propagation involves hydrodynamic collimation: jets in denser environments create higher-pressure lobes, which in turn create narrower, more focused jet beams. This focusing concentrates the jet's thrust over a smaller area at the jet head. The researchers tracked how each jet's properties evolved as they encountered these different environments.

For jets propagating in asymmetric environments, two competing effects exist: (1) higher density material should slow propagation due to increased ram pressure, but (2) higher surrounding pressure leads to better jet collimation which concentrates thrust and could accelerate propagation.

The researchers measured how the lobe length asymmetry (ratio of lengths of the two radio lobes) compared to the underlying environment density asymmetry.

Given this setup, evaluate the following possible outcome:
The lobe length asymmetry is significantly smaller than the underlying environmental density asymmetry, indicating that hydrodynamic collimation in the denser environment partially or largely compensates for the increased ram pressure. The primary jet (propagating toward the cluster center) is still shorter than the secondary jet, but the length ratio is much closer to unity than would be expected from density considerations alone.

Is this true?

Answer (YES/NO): NO